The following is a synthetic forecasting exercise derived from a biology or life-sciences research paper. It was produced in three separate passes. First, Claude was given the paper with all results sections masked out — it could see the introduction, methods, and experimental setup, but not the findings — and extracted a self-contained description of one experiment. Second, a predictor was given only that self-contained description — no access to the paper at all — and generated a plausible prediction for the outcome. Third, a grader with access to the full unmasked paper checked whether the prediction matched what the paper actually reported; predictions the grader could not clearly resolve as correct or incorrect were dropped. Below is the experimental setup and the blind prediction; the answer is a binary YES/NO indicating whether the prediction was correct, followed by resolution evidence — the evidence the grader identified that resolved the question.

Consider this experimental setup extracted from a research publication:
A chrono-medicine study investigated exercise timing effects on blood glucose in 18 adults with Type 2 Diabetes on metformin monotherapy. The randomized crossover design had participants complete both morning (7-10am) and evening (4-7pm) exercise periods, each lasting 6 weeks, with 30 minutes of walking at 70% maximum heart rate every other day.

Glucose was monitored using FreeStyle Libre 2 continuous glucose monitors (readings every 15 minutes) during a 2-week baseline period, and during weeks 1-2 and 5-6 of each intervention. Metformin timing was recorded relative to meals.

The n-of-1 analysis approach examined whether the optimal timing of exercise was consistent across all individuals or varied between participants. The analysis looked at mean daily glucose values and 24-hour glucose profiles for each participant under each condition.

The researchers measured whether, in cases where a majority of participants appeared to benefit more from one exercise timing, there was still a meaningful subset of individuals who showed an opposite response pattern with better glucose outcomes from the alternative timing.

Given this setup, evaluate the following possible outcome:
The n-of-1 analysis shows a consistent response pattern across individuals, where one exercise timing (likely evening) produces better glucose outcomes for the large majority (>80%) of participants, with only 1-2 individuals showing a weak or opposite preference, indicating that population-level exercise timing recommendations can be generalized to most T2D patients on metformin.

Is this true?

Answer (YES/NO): NO